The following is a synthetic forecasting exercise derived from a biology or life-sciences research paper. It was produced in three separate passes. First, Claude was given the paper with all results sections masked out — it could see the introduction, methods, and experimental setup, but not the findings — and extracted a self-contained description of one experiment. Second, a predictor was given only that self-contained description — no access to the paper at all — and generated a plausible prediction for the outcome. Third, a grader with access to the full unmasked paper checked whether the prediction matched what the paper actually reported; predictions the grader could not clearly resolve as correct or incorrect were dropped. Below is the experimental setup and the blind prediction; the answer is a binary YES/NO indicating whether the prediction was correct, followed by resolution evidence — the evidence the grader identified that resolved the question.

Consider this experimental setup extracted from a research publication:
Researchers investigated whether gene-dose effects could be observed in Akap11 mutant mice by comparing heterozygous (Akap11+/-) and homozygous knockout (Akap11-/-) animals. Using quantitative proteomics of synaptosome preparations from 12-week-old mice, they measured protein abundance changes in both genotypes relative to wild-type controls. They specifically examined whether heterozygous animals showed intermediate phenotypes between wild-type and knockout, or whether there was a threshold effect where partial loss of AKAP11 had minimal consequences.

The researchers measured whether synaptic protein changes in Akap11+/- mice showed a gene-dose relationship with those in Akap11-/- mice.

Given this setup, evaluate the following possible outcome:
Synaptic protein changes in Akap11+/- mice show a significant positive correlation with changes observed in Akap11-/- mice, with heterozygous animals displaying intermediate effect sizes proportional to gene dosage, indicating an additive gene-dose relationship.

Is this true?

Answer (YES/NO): NO